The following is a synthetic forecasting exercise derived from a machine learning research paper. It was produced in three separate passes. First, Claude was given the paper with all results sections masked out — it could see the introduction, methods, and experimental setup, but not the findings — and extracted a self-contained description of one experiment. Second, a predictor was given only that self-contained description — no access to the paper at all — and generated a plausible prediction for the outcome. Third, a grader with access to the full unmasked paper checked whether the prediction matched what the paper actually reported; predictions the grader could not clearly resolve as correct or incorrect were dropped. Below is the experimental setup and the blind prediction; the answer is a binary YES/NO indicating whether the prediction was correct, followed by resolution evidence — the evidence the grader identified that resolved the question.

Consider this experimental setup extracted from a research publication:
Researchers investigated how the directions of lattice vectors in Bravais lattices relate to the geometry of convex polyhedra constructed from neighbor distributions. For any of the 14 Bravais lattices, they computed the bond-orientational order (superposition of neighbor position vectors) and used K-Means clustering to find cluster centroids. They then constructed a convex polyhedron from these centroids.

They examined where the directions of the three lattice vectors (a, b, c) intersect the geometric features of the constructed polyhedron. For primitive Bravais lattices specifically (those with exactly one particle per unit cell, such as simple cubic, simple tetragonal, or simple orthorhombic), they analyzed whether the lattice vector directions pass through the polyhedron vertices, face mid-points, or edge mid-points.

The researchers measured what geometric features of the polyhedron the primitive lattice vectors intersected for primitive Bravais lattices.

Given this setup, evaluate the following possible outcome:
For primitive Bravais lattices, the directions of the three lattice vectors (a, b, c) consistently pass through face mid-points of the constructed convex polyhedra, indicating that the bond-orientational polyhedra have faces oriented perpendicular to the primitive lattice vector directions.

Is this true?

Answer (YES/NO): NO